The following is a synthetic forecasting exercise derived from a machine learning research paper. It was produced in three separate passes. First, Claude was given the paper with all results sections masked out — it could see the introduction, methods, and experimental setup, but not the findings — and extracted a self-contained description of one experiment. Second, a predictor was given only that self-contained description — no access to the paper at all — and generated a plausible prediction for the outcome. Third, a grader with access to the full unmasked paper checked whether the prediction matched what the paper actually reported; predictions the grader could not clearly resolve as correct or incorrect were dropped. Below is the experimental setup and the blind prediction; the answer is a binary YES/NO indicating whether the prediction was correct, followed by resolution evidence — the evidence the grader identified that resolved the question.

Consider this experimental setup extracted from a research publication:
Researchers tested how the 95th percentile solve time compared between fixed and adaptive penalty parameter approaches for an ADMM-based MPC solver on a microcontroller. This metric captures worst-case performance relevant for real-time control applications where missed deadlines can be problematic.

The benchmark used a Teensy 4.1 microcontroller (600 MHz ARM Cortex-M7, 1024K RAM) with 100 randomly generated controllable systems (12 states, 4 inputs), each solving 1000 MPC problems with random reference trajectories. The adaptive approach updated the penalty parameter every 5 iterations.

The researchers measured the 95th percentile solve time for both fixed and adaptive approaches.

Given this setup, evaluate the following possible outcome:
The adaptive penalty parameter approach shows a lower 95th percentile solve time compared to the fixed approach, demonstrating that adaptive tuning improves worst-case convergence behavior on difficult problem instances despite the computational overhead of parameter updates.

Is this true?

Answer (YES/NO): YES